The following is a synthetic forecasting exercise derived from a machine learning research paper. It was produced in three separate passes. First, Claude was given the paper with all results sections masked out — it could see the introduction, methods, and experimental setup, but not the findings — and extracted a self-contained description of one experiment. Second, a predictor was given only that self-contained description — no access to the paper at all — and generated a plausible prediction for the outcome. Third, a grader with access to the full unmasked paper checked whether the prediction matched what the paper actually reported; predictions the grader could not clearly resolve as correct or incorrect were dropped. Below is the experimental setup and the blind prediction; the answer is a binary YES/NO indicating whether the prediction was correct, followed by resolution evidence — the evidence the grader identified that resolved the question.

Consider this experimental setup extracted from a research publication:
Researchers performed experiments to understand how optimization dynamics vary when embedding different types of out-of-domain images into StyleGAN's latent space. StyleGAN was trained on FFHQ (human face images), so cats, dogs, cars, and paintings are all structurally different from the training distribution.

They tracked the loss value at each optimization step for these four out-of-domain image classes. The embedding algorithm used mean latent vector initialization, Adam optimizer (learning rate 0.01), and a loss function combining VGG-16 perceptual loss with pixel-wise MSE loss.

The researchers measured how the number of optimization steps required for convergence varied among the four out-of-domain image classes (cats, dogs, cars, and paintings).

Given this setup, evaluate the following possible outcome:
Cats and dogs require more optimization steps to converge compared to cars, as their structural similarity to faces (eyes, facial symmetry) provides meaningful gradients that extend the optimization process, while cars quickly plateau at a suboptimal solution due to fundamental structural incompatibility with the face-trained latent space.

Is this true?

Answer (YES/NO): NO